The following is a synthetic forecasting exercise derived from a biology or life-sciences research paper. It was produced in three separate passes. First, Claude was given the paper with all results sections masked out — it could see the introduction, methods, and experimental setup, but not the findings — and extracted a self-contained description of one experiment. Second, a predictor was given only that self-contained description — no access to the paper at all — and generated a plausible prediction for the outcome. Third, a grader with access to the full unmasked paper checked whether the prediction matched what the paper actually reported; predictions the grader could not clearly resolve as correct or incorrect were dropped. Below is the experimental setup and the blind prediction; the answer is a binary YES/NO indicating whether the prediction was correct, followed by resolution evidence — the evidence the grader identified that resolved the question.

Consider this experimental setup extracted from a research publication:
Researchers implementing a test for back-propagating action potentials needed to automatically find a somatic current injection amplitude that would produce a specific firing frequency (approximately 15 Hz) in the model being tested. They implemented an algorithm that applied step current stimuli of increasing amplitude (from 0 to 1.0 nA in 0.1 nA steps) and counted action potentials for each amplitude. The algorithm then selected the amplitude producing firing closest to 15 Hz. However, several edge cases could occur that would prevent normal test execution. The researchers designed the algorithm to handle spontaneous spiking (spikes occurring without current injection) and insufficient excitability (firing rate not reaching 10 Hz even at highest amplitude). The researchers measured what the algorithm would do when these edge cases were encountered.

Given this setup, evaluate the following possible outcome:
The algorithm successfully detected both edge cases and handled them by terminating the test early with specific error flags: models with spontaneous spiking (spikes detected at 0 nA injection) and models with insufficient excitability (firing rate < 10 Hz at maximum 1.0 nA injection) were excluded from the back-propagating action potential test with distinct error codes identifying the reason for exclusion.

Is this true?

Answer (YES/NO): NO